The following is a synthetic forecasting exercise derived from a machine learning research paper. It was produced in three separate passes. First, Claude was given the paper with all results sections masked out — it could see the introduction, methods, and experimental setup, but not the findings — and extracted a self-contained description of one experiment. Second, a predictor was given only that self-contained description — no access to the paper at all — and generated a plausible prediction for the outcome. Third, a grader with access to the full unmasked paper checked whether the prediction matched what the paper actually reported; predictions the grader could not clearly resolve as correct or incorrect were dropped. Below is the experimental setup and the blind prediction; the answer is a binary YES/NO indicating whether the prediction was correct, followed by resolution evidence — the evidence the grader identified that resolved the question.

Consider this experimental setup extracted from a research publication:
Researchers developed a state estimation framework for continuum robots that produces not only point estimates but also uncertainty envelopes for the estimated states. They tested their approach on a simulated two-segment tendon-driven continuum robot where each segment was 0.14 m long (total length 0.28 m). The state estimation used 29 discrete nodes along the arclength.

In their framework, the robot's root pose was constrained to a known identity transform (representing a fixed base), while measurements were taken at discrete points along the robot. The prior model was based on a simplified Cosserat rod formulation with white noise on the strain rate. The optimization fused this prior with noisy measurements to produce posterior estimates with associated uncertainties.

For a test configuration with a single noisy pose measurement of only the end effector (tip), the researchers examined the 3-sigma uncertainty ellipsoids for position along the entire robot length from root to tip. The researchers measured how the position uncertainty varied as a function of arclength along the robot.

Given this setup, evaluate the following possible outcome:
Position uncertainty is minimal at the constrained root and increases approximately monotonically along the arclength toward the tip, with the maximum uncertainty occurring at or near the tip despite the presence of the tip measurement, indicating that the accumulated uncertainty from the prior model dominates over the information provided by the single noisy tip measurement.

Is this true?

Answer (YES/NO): NO